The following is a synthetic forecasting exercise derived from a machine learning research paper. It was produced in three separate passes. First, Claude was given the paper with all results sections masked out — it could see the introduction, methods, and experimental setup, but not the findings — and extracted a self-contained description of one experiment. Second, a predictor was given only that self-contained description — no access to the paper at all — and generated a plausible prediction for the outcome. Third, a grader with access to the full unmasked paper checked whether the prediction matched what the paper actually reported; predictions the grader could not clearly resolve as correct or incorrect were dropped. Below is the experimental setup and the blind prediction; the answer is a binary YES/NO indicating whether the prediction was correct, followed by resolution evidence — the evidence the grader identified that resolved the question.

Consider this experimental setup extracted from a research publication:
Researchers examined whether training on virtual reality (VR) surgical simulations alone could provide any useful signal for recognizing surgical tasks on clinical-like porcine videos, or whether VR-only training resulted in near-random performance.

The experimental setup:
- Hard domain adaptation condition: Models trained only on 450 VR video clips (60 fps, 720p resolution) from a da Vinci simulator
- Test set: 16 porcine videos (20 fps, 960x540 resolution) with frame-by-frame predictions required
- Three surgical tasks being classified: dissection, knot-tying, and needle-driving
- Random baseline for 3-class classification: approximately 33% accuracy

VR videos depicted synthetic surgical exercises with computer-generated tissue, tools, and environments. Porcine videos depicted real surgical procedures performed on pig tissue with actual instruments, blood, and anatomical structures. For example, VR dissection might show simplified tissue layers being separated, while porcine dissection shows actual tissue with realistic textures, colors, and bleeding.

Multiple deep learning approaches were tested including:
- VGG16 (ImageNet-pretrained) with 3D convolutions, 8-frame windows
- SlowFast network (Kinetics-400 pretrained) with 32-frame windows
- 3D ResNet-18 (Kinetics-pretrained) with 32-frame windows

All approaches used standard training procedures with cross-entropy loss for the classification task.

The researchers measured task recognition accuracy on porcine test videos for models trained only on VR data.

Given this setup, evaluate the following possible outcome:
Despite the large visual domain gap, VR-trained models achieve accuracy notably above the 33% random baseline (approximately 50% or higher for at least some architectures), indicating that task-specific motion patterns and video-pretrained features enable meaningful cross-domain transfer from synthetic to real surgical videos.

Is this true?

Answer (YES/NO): NO